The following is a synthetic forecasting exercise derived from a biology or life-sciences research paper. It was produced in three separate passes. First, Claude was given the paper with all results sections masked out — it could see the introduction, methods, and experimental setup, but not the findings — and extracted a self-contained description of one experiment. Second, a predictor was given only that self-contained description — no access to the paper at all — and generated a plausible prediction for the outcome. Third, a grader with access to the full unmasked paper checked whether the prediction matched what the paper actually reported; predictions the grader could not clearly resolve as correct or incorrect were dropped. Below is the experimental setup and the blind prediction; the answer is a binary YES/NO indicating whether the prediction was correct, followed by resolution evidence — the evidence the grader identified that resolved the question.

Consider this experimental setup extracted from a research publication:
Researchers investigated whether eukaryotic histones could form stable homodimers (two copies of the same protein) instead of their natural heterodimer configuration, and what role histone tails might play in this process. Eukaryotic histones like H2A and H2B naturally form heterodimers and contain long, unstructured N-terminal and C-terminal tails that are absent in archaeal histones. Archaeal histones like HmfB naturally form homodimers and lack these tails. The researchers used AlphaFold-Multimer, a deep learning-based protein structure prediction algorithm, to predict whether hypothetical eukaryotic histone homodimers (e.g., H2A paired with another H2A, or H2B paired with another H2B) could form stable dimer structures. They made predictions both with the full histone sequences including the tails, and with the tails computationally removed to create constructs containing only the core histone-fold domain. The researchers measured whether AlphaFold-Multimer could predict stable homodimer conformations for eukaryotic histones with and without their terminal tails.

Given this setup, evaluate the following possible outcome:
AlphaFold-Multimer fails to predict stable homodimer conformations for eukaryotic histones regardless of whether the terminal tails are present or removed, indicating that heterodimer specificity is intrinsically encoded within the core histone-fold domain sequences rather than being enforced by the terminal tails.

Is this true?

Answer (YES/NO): NO